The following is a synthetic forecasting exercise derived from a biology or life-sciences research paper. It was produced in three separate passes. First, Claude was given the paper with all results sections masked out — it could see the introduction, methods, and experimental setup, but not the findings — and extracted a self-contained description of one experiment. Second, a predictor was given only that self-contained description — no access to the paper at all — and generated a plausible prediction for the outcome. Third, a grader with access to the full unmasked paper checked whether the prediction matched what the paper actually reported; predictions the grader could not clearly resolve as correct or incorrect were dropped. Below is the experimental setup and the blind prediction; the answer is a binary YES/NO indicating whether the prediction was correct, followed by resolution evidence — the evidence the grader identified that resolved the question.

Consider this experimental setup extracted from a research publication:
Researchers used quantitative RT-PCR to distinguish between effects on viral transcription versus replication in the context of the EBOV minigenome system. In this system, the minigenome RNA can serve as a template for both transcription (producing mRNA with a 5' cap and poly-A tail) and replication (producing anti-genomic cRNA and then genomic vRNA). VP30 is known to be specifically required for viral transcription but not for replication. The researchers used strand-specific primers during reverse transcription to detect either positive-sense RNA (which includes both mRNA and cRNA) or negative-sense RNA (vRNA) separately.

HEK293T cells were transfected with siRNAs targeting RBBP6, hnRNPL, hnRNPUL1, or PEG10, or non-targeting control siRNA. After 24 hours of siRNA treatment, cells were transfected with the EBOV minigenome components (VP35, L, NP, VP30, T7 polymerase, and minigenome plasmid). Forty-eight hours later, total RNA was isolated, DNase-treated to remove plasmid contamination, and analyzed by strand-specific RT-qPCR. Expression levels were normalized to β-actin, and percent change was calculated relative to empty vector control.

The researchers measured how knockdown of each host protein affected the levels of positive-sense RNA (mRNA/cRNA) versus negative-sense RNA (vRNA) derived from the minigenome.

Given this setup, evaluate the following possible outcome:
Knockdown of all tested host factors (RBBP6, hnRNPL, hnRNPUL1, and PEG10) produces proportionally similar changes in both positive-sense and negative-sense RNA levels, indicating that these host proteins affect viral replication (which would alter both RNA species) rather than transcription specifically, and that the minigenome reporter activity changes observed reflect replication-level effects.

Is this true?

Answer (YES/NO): NO